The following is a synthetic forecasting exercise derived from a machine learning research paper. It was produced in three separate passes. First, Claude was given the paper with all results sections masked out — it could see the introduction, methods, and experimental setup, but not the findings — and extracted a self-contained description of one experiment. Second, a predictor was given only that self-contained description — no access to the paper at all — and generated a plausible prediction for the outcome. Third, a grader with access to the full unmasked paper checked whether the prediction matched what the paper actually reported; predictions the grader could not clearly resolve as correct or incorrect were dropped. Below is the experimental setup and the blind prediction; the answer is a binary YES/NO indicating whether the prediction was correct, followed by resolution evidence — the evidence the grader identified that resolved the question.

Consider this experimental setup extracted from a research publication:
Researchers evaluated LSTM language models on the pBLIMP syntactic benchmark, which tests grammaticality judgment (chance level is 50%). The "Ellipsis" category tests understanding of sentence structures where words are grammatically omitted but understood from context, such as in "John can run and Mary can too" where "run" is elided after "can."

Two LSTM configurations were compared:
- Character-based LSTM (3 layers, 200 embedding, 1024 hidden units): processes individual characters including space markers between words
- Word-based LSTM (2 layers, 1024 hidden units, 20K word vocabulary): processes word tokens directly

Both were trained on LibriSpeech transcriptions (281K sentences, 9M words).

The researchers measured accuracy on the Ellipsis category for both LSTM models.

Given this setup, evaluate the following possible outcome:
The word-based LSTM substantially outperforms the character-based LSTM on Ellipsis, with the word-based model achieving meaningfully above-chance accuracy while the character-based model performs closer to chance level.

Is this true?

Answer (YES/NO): NO